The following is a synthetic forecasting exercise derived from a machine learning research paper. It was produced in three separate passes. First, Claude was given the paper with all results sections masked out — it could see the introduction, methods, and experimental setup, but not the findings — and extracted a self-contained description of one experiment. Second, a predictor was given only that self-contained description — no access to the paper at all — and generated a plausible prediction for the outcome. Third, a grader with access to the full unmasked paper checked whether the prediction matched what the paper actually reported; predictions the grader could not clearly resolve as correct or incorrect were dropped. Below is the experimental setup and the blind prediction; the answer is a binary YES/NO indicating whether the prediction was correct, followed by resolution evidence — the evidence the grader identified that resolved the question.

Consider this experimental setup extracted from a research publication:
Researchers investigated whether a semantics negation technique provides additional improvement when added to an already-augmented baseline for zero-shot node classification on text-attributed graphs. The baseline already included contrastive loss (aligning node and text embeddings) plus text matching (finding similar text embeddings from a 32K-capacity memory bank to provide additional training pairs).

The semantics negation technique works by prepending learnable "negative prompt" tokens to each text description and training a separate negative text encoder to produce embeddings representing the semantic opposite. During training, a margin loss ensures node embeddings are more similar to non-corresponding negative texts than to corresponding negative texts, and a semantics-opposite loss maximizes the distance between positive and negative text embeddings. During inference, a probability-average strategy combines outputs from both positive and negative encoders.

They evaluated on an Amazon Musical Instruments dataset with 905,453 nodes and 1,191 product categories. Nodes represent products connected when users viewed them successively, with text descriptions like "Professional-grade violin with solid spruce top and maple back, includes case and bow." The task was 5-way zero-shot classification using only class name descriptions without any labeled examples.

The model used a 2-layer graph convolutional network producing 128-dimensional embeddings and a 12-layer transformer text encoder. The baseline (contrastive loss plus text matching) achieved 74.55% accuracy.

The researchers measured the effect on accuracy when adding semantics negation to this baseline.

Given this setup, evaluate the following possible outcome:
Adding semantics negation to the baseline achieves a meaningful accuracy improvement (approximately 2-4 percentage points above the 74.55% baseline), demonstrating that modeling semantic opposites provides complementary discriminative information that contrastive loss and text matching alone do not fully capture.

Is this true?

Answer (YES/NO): NO